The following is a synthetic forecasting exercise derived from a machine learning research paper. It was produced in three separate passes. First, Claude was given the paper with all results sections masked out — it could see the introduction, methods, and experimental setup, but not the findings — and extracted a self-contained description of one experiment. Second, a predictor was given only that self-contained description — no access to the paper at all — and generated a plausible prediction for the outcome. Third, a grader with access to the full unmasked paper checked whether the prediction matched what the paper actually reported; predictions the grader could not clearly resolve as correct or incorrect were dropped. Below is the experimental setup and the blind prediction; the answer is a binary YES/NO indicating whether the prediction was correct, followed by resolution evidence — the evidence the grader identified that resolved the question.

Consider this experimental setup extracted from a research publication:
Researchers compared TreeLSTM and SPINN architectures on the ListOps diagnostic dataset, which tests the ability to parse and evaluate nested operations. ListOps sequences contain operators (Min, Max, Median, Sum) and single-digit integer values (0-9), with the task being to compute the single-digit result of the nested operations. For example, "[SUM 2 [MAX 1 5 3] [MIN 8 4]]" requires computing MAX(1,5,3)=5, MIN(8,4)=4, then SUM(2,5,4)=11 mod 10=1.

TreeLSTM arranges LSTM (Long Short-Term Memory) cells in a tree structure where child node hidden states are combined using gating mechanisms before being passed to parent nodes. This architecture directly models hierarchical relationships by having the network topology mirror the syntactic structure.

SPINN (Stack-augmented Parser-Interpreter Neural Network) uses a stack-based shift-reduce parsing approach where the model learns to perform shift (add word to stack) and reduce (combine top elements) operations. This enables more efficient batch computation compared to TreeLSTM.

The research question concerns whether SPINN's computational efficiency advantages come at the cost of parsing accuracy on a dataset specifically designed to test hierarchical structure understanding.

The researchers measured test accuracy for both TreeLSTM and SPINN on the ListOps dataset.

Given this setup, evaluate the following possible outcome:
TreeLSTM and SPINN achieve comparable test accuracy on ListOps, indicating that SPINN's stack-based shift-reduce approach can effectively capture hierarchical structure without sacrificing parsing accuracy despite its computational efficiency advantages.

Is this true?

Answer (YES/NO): NO